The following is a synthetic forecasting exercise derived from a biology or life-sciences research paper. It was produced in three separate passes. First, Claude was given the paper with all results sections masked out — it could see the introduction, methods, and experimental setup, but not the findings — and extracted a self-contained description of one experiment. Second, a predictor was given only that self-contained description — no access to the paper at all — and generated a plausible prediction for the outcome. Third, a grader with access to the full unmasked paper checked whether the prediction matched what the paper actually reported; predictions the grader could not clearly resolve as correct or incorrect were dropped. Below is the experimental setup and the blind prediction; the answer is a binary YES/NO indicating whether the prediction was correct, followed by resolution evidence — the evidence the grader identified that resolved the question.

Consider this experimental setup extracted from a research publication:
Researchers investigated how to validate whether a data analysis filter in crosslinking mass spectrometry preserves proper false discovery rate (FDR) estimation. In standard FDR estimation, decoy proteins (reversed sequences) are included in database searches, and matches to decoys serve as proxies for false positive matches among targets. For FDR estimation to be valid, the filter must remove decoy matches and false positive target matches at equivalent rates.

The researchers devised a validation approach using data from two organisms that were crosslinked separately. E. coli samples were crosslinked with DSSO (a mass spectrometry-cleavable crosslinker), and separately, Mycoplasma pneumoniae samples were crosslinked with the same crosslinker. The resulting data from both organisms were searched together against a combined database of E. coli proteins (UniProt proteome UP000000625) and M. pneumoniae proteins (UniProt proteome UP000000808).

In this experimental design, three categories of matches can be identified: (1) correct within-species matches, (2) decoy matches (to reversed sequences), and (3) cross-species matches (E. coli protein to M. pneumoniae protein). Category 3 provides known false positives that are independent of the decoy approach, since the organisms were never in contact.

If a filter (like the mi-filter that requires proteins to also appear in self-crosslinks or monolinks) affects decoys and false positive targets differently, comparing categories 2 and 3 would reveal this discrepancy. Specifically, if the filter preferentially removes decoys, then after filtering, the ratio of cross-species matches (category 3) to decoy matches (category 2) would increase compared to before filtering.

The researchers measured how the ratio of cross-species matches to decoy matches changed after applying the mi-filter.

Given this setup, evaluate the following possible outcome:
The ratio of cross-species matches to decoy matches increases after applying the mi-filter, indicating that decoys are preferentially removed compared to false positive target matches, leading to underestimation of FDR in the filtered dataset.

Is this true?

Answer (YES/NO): YES